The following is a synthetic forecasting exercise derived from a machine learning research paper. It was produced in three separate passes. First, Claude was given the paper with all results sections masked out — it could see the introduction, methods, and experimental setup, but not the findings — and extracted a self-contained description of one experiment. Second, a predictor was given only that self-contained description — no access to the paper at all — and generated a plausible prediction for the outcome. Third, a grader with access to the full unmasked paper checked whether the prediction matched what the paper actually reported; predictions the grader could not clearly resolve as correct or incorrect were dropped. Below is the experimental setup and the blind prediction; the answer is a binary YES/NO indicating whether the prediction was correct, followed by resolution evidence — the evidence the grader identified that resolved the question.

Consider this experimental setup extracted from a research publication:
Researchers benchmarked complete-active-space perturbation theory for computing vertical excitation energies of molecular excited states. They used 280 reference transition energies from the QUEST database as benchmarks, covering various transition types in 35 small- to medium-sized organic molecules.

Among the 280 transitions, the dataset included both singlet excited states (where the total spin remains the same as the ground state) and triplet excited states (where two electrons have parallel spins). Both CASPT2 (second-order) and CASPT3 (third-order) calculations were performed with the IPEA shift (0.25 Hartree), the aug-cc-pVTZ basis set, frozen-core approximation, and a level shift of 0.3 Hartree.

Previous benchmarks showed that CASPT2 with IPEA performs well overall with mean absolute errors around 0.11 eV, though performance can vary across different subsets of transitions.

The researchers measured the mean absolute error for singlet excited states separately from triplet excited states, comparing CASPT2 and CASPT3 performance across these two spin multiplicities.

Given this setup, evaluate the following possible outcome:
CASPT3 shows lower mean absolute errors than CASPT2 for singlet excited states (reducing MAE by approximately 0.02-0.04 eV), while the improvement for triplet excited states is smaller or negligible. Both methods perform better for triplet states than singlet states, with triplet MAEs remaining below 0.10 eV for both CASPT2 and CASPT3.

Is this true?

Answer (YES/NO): NO